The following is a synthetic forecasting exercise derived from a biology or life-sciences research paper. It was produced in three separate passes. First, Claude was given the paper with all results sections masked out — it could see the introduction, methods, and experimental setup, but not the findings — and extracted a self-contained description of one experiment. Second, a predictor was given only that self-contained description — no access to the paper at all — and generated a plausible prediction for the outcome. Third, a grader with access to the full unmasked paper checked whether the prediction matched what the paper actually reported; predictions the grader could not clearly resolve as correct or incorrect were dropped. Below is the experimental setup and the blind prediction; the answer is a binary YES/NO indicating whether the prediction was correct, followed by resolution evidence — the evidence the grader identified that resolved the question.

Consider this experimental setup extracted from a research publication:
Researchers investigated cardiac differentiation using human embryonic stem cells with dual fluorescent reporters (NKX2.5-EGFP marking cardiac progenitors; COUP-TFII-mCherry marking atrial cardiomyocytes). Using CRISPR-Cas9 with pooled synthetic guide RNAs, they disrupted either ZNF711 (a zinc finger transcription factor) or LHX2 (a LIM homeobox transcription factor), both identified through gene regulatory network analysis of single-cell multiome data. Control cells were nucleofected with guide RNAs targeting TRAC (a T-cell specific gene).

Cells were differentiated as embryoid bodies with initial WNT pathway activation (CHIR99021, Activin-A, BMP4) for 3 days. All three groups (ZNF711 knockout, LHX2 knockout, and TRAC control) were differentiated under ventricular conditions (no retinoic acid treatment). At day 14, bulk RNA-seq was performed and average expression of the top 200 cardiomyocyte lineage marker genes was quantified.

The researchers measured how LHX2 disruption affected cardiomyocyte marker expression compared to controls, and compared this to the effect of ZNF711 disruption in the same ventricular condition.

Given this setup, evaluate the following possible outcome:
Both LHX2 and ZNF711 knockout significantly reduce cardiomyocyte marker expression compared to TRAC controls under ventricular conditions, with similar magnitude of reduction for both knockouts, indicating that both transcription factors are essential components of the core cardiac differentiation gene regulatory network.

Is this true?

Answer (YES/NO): NO